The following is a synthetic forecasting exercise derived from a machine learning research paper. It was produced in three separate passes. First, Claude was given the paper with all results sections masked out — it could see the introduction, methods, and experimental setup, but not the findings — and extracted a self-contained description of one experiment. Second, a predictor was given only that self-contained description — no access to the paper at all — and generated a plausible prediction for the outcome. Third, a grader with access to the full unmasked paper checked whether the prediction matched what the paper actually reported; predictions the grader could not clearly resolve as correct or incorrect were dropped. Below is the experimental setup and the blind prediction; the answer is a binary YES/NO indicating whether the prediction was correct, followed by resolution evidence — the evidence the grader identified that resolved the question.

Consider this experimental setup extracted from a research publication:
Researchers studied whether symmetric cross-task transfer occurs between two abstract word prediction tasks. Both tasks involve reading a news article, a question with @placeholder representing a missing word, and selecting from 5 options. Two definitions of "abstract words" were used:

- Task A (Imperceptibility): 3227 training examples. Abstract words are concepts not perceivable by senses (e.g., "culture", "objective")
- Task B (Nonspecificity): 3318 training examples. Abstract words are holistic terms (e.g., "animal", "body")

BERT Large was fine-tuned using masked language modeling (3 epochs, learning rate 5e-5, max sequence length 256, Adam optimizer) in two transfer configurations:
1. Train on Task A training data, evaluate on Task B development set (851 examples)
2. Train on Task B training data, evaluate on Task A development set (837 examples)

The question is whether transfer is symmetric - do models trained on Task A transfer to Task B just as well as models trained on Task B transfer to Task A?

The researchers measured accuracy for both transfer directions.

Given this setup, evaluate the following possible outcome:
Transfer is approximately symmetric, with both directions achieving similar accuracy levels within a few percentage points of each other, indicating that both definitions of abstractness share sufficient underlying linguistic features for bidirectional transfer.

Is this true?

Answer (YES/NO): NO